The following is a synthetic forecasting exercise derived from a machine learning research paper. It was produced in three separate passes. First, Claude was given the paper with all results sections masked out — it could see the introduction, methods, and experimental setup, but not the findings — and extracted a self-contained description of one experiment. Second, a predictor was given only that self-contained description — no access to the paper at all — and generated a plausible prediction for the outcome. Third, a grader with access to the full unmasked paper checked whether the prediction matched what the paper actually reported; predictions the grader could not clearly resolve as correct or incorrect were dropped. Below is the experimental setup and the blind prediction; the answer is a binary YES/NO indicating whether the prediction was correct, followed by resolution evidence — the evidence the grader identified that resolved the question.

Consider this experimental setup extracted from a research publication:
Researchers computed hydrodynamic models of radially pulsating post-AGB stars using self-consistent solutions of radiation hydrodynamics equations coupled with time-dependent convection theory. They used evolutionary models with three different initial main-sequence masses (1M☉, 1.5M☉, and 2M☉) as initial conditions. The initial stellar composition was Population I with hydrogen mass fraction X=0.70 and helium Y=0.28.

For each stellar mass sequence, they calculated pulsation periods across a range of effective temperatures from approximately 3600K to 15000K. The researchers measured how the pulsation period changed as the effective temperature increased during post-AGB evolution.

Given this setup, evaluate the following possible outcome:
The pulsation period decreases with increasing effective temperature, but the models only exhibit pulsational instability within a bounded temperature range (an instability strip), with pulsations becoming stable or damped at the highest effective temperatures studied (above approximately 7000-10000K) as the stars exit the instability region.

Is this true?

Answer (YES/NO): NO